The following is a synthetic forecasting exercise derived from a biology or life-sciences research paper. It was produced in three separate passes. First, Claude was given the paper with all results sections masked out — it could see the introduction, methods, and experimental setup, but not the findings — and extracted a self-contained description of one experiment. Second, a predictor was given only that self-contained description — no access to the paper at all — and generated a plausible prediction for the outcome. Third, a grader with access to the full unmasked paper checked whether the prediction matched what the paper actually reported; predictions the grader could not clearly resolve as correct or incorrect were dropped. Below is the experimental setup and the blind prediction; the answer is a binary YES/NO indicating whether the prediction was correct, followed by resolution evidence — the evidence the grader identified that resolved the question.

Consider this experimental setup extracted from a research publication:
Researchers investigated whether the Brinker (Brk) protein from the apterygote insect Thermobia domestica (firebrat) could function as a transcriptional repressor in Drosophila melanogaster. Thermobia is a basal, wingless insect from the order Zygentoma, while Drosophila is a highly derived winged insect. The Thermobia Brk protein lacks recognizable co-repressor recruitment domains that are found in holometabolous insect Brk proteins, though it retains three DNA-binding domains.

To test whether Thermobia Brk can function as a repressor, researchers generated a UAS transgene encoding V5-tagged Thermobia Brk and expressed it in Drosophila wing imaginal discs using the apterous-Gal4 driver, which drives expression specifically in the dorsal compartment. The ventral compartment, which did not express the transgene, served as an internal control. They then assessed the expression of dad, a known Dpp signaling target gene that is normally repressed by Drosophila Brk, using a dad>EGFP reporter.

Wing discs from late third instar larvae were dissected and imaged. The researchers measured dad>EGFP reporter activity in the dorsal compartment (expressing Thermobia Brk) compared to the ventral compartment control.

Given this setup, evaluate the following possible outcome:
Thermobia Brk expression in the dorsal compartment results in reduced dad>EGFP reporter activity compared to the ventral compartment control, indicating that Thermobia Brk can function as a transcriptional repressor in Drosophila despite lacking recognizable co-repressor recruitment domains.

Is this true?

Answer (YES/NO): YES